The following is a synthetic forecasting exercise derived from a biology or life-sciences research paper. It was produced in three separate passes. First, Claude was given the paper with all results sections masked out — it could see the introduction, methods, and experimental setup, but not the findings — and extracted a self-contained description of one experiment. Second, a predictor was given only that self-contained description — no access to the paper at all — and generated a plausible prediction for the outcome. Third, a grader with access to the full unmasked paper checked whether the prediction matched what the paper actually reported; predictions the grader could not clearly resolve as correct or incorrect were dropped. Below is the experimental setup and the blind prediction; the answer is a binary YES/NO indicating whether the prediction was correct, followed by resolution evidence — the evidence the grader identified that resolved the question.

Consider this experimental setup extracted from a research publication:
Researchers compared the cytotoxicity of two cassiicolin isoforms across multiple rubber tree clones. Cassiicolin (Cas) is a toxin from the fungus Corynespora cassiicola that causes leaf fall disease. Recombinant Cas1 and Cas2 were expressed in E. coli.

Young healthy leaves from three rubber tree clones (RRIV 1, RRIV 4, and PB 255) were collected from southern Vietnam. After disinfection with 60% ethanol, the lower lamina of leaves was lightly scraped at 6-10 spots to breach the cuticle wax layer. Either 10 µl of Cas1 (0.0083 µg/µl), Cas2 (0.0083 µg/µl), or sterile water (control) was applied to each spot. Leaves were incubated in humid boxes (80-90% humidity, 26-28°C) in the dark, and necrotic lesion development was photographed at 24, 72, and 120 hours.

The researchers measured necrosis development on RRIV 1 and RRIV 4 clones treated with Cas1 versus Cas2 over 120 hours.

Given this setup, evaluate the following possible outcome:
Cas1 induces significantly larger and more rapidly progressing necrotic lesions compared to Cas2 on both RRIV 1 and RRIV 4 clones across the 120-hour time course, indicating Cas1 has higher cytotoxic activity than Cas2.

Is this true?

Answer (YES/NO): NO